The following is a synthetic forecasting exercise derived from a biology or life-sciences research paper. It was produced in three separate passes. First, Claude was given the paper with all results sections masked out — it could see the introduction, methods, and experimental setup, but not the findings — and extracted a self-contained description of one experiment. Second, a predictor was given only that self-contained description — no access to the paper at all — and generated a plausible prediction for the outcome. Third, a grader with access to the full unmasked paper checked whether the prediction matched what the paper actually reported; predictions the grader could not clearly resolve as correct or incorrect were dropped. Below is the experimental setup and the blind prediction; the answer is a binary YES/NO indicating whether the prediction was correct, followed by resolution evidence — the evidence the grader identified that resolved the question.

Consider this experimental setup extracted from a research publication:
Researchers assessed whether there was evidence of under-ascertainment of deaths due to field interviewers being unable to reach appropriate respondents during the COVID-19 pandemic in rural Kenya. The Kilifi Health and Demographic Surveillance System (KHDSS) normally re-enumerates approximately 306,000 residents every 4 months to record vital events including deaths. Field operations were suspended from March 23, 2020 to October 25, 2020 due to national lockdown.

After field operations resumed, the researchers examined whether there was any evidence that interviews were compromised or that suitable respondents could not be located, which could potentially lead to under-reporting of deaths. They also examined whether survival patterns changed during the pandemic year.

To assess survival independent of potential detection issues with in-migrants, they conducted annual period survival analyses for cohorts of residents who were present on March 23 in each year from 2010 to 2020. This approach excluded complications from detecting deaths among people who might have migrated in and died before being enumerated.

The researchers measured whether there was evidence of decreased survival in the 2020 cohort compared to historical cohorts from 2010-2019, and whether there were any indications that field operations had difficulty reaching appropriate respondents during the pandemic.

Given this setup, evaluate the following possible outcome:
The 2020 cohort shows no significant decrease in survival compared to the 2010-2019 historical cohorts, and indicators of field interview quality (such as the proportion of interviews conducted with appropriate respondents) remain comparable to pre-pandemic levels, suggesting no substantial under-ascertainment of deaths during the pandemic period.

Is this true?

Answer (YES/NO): YES